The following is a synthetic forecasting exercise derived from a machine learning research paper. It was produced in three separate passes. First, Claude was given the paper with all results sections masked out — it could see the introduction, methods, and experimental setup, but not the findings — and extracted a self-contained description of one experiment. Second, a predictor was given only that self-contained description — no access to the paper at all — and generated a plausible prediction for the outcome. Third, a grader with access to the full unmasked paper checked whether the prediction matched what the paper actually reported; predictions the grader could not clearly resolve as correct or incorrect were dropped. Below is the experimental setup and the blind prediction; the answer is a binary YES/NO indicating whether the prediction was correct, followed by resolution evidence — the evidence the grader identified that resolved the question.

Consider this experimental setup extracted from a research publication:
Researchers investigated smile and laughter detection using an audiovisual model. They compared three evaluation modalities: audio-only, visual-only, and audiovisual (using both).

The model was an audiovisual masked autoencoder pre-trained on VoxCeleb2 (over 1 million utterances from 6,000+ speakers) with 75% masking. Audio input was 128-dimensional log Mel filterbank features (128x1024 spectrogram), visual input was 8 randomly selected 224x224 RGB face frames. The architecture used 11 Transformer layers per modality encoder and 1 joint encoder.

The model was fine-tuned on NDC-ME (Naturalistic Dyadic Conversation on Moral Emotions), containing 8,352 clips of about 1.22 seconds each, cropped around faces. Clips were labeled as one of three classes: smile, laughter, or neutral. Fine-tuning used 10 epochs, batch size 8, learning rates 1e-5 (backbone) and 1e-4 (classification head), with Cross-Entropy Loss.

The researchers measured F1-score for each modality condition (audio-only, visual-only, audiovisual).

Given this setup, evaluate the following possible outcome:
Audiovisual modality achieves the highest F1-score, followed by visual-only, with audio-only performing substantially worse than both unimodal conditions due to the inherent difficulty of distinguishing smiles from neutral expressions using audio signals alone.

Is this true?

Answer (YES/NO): YES